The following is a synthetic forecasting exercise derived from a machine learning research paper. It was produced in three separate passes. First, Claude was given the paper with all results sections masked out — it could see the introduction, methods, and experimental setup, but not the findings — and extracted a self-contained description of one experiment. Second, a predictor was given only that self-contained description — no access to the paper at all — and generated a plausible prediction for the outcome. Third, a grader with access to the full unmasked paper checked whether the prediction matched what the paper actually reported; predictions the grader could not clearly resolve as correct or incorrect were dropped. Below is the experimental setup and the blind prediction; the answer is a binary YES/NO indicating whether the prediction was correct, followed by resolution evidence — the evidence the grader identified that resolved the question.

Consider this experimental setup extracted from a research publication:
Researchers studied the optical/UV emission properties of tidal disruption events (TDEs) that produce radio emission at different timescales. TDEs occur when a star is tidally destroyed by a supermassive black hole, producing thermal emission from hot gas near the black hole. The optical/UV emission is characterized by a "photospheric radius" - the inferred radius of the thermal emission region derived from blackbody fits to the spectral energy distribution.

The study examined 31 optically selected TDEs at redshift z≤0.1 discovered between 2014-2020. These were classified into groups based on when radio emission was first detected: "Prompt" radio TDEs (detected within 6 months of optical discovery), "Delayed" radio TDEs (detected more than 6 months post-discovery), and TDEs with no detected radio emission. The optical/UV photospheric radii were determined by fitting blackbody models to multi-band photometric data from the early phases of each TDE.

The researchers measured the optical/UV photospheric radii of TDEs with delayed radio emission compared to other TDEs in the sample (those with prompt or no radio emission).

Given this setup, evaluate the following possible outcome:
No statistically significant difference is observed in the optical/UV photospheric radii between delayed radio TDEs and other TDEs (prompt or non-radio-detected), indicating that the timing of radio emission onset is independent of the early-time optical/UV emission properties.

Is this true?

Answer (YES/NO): NO